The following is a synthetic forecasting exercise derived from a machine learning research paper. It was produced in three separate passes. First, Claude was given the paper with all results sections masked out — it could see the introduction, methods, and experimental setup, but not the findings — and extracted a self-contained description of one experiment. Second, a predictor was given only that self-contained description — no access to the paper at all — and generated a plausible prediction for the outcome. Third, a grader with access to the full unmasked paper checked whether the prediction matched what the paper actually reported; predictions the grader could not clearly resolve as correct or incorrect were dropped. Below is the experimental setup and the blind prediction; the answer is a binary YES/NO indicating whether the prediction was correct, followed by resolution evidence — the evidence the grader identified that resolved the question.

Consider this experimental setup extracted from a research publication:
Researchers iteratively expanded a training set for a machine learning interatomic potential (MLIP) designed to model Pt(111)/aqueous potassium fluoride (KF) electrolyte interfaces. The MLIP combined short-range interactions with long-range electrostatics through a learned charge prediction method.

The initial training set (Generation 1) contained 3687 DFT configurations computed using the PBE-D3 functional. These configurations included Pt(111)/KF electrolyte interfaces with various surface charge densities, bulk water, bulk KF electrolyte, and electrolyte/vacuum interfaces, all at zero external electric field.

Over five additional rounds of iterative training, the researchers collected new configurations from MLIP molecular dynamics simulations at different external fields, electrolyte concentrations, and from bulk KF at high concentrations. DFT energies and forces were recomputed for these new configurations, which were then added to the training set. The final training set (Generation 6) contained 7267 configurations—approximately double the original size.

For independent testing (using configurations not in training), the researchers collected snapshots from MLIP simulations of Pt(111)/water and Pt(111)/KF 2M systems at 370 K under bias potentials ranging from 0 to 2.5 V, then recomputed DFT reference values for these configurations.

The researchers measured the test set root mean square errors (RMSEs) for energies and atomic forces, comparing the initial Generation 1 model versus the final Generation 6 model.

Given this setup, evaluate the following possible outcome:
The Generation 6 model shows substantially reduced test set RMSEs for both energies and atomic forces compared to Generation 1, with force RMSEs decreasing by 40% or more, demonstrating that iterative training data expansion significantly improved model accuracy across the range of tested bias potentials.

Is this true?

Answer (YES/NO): NO